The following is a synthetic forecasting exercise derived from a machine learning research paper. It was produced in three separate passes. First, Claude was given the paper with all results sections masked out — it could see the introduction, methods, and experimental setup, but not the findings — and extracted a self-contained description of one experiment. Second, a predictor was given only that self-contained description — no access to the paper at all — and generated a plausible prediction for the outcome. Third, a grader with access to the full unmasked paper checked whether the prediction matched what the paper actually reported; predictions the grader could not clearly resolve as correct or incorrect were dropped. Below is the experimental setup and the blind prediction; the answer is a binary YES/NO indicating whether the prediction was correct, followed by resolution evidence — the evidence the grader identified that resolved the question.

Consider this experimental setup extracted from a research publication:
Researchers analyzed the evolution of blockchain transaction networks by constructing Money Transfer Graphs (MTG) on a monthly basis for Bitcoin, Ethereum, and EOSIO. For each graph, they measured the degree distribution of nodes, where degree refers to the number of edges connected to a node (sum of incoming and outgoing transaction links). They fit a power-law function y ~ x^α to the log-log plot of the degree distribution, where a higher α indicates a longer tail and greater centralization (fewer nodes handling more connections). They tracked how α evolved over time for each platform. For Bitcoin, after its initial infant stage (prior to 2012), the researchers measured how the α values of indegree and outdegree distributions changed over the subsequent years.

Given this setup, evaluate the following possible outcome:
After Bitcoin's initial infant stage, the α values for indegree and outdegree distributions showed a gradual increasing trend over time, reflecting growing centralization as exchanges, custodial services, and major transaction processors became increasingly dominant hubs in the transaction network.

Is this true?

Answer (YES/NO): NO